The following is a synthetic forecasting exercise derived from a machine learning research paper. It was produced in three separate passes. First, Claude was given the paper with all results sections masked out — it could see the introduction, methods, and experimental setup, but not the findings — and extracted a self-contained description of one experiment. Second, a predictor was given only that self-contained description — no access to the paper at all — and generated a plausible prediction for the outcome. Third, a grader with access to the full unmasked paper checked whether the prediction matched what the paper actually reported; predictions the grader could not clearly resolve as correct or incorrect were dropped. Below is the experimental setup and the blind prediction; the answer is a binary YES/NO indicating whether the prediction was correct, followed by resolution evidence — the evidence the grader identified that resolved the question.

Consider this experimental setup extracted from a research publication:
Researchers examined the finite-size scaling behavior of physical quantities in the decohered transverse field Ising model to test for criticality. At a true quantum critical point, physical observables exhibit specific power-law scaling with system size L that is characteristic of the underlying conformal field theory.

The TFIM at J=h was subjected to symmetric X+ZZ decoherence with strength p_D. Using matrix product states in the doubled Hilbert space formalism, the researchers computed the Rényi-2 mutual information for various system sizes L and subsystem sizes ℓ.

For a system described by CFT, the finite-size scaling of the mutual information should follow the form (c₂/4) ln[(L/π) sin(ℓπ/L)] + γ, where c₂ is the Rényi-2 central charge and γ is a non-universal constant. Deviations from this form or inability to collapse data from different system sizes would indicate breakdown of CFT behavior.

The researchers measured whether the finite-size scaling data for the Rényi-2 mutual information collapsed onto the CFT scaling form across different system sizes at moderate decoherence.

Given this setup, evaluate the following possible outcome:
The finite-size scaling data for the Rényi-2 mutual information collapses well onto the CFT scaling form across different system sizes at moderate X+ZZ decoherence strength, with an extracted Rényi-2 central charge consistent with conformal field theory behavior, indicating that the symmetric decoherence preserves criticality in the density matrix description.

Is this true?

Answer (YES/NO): YES